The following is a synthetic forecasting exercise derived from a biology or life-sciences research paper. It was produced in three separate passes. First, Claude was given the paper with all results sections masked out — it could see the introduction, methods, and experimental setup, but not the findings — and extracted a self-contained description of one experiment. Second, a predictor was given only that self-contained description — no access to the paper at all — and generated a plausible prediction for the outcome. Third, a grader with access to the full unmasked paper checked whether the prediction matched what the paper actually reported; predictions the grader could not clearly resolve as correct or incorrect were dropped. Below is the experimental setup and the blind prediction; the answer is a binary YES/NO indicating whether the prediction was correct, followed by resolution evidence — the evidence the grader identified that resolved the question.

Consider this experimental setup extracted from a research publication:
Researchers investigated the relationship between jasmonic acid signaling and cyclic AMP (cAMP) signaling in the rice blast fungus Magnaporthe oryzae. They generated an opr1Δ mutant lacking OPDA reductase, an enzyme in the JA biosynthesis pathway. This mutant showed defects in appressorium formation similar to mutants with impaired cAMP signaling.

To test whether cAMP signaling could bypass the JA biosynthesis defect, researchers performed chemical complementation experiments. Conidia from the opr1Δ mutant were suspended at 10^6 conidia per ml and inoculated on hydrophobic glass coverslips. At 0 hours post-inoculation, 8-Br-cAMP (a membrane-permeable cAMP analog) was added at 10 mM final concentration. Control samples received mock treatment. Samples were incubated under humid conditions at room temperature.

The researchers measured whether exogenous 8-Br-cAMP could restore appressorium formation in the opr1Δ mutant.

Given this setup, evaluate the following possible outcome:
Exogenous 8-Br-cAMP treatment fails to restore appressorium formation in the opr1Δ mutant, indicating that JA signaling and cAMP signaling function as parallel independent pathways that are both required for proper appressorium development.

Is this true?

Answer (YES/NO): NO